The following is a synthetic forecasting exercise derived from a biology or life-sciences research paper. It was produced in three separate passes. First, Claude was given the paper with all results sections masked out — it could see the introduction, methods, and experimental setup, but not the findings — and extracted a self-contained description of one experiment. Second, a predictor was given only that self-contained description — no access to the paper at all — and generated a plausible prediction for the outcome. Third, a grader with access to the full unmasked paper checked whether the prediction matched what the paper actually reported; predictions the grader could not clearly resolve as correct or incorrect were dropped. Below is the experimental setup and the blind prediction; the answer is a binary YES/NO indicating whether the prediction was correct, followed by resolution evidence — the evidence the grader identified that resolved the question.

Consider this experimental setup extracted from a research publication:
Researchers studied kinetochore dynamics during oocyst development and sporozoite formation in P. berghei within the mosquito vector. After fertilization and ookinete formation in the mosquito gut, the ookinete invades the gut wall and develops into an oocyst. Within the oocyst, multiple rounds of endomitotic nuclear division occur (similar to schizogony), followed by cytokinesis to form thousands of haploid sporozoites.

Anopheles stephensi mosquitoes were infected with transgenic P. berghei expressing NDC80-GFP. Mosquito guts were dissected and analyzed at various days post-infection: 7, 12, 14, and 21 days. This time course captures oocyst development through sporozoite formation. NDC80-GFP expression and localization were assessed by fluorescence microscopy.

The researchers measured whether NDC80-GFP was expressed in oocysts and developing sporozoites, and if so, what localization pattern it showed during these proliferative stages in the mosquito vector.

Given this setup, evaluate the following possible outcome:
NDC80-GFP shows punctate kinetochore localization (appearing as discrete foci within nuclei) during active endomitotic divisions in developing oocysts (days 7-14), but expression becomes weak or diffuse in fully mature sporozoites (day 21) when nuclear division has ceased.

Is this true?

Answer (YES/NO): NO